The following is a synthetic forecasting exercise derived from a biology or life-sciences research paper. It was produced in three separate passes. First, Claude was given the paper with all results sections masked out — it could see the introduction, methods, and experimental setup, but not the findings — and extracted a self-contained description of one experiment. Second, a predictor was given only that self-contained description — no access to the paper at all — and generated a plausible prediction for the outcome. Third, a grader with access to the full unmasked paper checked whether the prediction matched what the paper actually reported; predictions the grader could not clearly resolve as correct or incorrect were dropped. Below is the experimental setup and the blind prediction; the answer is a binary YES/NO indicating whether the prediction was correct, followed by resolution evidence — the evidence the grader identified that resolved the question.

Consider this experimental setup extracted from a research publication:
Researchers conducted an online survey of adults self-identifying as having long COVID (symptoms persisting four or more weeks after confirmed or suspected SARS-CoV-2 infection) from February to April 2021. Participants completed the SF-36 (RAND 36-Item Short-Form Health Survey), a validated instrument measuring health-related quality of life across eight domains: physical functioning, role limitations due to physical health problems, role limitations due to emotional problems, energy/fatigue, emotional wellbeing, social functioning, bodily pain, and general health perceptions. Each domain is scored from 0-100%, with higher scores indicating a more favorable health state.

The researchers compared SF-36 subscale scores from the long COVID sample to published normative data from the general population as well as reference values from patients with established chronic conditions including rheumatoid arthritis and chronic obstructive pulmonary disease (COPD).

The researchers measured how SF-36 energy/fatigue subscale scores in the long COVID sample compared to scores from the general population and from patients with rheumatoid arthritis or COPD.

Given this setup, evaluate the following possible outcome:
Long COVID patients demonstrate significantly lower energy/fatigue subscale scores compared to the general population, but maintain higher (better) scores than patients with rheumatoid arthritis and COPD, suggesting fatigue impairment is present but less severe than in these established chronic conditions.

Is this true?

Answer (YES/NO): NO